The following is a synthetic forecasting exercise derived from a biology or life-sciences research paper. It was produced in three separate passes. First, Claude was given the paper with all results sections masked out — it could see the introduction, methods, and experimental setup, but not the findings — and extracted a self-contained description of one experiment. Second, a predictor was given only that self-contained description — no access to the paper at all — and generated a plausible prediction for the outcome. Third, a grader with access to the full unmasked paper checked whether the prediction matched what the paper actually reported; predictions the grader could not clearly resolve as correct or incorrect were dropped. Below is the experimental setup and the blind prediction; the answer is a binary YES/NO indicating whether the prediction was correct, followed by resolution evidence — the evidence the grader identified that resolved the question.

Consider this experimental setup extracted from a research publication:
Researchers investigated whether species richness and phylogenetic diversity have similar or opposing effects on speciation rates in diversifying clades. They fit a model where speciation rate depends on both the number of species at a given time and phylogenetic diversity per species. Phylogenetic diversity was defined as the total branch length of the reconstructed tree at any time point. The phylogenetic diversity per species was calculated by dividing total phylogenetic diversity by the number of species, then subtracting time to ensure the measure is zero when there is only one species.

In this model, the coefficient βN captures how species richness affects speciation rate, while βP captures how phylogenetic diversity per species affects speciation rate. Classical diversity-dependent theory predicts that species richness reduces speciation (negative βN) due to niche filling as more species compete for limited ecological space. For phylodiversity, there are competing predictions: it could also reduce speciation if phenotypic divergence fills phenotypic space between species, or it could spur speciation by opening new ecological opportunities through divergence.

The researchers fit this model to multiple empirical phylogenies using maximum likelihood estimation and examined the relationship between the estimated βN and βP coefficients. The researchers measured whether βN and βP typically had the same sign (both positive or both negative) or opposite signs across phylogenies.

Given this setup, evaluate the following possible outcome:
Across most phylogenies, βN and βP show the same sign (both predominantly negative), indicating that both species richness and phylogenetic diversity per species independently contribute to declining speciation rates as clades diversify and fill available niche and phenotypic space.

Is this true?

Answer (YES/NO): NO